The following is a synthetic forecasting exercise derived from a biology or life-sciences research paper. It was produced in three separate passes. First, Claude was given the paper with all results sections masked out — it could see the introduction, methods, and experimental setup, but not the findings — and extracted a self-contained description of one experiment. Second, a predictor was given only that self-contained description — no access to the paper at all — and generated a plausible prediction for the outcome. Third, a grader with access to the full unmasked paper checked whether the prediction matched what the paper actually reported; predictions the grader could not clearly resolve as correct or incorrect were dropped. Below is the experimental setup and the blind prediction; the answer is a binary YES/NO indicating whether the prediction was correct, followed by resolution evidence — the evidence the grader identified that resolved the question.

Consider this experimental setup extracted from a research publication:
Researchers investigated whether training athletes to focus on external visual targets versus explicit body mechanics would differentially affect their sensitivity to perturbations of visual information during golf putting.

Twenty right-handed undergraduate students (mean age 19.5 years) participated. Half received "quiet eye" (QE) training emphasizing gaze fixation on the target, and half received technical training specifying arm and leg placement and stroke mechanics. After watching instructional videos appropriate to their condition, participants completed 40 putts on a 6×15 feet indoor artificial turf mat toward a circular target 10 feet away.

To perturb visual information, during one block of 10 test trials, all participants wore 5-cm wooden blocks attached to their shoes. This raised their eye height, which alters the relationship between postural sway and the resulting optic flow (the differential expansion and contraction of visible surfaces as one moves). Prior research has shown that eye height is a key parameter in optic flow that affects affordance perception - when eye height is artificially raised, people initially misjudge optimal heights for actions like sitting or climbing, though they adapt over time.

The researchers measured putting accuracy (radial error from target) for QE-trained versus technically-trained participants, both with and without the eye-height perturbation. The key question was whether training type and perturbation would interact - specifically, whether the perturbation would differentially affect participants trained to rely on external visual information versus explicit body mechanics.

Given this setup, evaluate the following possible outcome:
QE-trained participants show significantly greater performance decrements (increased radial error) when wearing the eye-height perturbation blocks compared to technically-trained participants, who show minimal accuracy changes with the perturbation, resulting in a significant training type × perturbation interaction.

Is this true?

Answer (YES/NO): NO